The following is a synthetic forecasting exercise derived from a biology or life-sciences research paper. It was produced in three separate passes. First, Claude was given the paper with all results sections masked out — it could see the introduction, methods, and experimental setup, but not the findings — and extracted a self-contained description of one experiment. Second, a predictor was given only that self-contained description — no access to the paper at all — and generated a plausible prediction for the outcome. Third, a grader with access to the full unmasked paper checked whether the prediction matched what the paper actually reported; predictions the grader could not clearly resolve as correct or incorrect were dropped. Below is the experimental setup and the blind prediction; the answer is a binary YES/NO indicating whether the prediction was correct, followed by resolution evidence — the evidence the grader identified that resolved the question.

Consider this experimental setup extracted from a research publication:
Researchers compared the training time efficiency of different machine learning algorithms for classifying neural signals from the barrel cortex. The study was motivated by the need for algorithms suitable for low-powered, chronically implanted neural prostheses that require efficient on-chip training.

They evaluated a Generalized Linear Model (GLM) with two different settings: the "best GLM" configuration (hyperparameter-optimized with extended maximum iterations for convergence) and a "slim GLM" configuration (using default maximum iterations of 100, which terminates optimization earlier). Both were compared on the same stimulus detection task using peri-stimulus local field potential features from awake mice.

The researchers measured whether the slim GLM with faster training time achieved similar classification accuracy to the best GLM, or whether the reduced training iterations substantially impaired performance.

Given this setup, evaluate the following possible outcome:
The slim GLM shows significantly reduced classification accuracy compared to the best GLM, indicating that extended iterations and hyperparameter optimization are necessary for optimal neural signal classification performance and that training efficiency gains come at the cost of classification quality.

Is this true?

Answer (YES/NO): NO